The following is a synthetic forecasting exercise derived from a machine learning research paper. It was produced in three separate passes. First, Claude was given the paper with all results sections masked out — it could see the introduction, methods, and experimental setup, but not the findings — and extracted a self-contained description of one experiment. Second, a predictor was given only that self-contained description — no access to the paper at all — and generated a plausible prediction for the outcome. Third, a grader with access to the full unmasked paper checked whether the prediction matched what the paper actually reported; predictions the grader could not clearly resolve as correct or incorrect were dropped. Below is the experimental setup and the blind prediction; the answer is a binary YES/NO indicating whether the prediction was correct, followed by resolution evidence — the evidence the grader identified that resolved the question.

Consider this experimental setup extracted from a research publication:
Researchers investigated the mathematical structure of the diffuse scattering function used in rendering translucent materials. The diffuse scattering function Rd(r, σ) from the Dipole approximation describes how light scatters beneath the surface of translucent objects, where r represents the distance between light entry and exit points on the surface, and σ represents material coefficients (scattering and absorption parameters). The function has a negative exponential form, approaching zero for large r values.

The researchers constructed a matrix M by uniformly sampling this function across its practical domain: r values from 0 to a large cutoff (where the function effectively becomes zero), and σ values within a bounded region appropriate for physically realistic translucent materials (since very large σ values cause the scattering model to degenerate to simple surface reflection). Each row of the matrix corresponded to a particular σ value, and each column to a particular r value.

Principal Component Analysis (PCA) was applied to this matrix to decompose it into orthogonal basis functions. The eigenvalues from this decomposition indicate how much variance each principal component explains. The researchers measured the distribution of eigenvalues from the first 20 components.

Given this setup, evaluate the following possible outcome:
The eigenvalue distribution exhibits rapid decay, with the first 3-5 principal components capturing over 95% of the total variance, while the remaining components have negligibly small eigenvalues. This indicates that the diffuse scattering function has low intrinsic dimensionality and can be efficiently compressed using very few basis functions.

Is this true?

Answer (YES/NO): NO